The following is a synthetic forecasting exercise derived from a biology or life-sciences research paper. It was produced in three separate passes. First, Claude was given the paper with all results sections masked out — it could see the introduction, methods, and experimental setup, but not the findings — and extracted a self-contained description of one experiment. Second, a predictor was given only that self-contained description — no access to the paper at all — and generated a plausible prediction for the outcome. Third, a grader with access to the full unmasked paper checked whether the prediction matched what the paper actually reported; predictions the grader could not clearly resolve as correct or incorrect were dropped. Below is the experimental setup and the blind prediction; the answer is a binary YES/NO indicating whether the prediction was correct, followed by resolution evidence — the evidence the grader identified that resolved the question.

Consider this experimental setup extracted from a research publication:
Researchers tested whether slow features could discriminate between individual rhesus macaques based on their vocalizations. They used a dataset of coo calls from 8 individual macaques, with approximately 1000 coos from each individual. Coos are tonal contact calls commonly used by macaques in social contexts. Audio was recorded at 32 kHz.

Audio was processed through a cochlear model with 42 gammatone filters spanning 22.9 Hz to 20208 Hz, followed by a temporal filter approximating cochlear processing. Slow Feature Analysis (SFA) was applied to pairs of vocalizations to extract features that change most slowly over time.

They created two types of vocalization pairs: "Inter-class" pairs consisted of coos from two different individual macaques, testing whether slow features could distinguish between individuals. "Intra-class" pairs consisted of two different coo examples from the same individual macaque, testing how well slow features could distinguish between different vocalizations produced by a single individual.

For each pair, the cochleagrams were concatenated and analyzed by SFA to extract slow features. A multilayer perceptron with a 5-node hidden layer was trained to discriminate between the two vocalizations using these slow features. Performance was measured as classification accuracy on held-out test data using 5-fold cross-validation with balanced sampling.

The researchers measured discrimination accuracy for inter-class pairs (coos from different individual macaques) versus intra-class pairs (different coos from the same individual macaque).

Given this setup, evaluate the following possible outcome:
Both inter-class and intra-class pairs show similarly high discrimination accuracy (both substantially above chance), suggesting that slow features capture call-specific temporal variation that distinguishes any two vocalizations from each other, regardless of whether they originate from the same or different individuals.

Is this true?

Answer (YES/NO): YES